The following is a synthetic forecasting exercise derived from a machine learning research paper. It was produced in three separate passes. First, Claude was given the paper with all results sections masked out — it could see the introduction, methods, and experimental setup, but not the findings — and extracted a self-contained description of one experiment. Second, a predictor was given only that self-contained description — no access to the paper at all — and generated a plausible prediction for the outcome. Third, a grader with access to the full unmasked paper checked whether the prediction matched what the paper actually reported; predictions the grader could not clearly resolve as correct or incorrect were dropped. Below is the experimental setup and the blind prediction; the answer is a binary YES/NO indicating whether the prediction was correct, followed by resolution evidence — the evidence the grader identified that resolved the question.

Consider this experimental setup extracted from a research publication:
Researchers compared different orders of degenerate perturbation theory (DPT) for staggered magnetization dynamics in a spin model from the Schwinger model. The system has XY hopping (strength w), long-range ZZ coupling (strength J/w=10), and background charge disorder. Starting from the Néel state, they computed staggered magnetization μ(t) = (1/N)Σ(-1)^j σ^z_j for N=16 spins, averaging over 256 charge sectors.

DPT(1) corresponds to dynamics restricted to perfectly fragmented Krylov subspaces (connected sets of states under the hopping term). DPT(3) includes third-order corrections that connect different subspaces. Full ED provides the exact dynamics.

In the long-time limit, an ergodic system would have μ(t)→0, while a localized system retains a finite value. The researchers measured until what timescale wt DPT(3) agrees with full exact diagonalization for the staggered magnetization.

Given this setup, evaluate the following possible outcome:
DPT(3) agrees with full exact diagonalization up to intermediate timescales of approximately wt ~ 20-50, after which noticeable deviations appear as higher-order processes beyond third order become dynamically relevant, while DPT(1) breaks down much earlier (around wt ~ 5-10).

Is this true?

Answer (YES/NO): NO